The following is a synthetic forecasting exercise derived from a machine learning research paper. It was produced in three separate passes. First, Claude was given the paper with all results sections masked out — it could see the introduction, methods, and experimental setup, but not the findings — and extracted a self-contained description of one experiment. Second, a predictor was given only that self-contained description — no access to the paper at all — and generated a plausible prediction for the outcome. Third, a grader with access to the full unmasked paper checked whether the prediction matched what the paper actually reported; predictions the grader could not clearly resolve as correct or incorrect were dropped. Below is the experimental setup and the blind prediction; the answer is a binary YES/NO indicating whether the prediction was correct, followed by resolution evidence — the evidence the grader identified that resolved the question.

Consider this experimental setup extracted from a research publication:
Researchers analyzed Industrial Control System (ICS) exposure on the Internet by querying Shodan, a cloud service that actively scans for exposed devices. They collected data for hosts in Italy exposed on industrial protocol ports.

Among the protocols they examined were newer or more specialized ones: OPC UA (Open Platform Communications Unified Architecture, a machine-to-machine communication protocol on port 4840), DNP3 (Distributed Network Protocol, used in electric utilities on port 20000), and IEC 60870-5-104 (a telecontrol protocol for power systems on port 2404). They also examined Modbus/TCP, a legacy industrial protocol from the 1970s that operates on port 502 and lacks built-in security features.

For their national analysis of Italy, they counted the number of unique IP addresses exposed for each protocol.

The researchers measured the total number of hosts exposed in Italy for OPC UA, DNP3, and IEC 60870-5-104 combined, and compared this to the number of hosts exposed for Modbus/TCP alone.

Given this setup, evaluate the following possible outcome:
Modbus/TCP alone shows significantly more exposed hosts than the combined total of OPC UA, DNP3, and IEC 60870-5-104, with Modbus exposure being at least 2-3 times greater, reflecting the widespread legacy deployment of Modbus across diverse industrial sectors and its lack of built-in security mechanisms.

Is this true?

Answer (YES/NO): YES